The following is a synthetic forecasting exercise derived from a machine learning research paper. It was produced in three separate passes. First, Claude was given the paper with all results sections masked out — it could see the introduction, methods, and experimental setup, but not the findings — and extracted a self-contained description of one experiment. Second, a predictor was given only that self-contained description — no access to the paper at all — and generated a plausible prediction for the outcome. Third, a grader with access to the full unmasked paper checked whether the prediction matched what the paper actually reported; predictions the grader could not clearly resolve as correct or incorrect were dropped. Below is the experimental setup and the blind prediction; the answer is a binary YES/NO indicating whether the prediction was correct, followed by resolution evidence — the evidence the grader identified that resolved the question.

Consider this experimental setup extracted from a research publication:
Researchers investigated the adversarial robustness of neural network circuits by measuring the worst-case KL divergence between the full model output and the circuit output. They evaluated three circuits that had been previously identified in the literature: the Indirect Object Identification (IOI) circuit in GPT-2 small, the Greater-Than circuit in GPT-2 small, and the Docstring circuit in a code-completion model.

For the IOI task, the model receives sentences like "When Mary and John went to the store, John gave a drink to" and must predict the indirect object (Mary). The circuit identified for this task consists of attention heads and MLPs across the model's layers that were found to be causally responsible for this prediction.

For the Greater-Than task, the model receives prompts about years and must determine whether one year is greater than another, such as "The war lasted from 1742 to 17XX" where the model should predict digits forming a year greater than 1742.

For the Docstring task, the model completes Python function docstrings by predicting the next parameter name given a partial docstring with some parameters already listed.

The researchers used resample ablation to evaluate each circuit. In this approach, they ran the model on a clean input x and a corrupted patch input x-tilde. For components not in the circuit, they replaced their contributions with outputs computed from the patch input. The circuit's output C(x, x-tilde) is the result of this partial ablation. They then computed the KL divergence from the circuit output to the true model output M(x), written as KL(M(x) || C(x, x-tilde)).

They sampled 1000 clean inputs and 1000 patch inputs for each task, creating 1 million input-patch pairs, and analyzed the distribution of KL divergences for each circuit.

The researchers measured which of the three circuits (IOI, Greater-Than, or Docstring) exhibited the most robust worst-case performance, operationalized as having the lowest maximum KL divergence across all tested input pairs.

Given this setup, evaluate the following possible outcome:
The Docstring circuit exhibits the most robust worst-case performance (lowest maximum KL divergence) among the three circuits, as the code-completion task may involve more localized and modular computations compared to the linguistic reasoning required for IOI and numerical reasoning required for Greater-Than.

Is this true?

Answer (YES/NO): NO